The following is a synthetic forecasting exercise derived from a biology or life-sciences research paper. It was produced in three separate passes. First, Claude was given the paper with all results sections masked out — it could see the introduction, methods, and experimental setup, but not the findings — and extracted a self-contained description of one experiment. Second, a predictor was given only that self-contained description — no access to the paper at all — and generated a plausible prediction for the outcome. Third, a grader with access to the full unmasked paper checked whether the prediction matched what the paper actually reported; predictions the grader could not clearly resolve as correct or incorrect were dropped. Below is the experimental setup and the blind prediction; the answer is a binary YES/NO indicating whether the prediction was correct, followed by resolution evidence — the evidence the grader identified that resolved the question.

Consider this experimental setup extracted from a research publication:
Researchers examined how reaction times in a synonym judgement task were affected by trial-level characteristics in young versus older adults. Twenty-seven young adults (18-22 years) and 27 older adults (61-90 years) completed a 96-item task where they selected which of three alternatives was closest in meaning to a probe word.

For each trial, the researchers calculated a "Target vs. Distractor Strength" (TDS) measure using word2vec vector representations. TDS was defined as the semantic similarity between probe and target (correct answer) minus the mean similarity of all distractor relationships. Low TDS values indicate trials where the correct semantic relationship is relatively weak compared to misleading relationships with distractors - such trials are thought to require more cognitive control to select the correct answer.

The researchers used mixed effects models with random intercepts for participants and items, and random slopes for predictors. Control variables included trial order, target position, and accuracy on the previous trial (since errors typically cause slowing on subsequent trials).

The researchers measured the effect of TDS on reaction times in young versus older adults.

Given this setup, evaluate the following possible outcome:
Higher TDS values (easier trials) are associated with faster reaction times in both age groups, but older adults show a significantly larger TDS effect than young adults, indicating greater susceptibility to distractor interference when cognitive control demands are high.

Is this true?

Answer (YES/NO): YES